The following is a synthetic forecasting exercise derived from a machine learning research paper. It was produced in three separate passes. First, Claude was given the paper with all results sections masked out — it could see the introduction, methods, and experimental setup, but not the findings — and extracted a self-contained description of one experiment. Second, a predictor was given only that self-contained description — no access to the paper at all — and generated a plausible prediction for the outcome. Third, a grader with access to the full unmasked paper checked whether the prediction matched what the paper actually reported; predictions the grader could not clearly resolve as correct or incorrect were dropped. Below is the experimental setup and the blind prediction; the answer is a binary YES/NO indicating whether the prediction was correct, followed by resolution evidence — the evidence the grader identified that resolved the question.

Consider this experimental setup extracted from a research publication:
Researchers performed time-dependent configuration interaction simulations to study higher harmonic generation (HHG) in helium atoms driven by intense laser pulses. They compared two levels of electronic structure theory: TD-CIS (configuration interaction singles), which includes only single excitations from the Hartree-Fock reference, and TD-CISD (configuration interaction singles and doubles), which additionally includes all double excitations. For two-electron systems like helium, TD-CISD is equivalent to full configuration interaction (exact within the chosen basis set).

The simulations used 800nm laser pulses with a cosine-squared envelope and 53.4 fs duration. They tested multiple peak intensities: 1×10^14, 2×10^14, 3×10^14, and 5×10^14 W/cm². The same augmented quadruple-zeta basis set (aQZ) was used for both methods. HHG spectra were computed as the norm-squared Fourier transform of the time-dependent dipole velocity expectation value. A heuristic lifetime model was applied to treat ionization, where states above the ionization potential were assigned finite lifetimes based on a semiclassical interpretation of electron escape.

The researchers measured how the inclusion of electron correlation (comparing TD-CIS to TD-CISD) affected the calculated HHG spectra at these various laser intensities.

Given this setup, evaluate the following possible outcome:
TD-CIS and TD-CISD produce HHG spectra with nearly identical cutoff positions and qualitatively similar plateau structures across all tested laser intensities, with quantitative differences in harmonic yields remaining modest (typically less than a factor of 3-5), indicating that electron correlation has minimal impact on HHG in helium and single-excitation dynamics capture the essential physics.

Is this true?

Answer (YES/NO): YES